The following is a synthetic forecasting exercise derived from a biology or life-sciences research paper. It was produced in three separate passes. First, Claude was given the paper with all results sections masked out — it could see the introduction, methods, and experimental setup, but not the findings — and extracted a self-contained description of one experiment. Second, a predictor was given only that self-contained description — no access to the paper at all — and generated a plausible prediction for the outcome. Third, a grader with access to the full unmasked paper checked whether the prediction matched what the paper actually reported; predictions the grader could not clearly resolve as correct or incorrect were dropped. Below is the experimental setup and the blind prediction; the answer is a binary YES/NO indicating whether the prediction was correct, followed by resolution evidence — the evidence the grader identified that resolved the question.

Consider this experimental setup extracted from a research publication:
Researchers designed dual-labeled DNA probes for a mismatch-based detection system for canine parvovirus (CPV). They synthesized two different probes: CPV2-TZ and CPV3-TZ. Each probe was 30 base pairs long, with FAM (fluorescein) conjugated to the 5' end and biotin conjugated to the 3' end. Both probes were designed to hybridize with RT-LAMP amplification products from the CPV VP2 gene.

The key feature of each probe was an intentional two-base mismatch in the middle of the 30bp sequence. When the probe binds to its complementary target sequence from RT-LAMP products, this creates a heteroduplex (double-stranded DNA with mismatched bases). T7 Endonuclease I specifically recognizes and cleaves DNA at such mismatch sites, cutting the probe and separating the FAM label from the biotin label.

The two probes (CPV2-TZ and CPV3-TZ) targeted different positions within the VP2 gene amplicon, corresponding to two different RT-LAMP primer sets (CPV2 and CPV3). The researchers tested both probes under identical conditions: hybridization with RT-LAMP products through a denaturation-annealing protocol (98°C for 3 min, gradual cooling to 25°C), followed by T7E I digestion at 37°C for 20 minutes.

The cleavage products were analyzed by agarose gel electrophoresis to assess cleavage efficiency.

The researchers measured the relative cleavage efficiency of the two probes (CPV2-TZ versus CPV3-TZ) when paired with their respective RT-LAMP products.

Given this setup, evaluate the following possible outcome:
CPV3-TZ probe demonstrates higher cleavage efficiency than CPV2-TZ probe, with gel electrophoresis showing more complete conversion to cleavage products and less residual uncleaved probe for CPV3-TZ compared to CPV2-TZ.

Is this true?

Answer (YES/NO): NO